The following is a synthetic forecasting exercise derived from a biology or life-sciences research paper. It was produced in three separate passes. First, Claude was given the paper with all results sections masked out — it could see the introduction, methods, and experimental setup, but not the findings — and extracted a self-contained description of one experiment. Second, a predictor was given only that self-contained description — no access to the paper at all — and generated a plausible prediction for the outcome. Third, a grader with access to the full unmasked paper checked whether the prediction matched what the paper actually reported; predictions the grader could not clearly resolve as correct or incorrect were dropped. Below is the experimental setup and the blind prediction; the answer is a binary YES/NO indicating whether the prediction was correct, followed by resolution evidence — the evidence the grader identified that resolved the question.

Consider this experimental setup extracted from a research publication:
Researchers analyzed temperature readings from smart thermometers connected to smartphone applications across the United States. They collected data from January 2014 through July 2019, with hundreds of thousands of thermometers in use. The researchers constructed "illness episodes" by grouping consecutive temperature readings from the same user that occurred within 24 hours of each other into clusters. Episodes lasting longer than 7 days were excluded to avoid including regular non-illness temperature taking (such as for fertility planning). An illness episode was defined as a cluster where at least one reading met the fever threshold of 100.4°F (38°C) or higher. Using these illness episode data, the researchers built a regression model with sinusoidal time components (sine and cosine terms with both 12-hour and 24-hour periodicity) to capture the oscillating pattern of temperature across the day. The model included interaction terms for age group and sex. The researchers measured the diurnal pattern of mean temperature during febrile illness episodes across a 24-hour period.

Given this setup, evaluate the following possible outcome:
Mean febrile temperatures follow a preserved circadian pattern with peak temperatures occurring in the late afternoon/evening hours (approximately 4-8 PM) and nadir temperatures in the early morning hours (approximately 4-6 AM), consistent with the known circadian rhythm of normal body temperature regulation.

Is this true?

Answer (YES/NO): NO